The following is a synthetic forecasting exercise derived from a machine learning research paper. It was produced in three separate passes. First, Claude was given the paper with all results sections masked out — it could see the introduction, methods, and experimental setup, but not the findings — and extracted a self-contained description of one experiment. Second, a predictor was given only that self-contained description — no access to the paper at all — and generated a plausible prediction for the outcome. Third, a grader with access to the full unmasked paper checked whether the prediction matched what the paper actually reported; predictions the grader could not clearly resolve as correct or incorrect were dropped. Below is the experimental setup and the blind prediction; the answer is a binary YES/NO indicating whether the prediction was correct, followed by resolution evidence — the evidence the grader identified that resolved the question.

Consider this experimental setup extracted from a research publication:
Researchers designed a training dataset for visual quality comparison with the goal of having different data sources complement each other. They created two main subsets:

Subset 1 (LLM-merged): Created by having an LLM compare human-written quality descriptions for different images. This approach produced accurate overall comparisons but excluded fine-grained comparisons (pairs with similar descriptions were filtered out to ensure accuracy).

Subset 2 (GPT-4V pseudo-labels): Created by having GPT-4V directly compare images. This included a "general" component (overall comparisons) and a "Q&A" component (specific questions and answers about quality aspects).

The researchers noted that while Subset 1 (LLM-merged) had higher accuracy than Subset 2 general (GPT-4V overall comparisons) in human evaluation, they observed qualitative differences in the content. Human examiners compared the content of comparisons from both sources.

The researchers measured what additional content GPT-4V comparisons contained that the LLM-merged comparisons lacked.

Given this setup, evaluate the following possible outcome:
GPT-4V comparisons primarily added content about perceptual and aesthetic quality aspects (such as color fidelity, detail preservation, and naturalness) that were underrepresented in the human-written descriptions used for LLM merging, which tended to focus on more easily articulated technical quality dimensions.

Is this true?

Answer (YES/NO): NO